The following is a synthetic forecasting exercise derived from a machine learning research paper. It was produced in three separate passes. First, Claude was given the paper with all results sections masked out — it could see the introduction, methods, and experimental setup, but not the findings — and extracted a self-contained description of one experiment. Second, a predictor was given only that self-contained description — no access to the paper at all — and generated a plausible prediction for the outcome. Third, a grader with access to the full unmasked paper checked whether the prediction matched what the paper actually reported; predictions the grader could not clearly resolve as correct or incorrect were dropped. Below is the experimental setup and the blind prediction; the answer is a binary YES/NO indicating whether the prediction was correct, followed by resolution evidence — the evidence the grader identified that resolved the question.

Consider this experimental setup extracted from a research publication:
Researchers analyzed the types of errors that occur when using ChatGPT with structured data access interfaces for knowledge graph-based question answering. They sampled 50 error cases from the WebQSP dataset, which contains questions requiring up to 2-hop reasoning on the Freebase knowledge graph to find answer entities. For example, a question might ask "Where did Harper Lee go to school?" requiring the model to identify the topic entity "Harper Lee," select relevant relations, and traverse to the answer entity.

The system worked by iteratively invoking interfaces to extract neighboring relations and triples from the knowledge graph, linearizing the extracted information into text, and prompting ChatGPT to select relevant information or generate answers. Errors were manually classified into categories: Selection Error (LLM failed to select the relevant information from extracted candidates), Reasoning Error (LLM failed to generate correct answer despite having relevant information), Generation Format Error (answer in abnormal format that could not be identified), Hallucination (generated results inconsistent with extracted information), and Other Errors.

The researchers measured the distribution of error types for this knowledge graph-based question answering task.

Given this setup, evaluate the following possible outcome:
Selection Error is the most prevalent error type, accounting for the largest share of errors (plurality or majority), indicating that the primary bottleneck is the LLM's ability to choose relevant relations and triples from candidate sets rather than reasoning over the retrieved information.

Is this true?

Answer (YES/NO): YES